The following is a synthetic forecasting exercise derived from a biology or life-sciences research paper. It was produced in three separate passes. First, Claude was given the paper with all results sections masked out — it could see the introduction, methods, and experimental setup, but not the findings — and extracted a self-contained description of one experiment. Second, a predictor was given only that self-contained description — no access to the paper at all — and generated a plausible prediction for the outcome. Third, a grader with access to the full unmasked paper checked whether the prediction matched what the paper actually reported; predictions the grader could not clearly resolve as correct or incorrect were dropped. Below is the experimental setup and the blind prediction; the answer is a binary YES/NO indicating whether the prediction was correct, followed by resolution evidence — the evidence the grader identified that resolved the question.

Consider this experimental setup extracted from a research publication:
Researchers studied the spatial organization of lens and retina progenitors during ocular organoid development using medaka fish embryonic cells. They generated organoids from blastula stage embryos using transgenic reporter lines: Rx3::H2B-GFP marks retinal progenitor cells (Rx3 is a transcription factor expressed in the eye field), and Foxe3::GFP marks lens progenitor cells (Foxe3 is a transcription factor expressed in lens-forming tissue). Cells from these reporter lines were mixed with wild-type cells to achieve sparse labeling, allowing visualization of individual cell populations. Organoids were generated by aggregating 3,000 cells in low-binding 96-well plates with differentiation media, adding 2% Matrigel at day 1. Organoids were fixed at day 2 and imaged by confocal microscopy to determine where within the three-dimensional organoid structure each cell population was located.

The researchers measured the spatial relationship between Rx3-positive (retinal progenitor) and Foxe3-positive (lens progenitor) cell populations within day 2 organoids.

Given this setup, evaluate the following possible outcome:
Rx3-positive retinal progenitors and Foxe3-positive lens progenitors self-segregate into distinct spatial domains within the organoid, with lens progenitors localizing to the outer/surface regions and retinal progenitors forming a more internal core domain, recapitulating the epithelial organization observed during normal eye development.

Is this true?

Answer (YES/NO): NO